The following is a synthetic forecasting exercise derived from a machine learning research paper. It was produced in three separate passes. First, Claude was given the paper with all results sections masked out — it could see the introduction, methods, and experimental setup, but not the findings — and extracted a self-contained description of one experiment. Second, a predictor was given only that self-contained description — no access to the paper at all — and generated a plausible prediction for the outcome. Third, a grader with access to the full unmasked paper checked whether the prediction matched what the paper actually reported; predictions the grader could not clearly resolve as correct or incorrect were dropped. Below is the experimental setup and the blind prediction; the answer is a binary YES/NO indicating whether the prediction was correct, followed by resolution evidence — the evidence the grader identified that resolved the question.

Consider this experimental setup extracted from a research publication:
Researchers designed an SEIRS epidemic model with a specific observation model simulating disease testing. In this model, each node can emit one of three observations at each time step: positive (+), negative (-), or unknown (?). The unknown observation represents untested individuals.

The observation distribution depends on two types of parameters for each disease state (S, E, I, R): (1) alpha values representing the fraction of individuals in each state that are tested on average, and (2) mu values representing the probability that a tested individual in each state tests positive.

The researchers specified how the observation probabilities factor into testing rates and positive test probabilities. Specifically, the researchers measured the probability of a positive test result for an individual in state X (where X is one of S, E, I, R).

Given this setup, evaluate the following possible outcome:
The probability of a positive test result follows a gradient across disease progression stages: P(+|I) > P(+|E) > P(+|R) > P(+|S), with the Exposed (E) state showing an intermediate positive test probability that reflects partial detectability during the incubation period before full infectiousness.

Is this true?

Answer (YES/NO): NO